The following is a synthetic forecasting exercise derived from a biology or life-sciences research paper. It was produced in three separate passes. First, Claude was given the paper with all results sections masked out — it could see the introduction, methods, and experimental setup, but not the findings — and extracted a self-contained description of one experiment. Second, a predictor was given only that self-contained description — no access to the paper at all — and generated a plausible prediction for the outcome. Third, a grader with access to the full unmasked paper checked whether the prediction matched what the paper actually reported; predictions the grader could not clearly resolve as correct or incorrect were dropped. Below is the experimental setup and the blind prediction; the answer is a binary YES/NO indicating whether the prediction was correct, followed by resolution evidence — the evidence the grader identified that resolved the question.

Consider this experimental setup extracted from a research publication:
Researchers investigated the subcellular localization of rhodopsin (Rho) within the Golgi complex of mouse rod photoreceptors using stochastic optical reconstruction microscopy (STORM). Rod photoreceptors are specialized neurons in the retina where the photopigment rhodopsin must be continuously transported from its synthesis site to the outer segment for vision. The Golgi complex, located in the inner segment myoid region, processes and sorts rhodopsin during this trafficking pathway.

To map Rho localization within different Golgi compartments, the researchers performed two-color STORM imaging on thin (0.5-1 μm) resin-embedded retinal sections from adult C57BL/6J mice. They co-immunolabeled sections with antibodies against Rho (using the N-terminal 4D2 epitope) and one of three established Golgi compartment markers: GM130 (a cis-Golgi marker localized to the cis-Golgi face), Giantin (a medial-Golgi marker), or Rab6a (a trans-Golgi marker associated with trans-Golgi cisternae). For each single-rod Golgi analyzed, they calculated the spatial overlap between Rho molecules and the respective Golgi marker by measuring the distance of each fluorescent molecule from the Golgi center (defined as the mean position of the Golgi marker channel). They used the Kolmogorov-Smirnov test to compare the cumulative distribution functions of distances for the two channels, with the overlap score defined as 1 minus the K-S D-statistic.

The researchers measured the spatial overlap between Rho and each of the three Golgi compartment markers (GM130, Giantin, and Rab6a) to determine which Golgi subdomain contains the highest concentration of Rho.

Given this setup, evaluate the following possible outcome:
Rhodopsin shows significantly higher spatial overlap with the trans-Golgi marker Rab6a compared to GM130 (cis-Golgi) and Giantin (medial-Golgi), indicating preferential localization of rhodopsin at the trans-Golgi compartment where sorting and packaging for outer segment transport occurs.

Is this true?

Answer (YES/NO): YES